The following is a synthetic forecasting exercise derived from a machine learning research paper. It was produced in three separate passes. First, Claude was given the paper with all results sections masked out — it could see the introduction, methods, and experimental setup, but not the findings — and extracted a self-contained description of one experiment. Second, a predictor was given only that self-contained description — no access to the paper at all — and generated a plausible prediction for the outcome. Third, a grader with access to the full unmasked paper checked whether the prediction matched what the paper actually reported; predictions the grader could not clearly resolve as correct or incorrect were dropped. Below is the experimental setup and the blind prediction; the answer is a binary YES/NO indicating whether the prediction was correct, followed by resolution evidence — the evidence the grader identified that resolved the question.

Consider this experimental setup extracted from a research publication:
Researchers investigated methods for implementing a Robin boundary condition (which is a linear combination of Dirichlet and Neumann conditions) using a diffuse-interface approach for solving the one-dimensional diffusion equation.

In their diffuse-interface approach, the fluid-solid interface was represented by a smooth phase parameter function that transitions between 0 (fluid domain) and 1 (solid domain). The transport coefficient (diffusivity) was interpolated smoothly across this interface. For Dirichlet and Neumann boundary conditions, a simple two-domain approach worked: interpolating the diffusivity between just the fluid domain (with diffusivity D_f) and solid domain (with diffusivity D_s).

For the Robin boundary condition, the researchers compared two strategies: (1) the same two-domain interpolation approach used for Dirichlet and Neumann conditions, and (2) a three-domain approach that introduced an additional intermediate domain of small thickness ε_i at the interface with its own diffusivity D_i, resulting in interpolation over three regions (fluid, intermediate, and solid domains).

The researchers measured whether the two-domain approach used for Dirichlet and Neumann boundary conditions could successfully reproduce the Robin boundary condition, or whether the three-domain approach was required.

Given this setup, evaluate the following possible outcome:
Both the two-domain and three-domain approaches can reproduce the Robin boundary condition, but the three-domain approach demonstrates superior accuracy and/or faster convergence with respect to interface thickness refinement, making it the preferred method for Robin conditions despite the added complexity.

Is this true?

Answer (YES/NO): NO